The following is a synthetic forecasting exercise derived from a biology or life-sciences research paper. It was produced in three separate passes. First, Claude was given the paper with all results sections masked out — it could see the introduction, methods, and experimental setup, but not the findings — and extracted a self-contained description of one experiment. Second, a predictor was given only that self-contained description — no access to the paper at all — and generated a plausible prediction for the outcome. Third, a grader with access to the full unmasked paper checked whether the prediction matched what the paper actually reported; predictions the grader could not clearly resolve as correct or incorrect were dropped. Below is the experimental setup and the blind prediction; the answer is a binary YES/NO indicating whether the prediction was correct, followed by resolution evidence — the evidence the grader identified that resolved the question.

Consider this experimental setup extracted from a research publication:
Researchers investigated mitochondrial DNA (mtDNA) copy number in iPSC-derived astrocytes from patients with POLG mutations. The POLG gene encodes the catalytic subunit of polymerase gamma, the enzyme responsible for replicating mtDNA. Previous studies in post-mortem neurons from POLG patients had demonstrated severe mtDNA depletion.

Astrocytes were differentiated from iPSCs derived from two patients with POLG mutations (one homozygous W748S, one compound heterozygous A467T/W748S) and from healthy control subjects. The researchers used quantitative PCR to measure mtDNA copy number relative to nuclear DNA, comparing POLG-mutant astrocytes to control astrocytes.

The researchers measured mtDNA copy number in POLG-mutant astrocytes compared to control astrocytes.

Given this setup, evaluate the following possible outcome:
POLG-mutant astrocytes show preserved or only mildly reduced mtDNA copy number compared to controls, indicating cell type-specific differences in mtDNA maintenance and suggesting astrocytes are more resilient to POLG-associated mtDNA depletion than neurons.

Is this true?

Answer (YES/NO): NO